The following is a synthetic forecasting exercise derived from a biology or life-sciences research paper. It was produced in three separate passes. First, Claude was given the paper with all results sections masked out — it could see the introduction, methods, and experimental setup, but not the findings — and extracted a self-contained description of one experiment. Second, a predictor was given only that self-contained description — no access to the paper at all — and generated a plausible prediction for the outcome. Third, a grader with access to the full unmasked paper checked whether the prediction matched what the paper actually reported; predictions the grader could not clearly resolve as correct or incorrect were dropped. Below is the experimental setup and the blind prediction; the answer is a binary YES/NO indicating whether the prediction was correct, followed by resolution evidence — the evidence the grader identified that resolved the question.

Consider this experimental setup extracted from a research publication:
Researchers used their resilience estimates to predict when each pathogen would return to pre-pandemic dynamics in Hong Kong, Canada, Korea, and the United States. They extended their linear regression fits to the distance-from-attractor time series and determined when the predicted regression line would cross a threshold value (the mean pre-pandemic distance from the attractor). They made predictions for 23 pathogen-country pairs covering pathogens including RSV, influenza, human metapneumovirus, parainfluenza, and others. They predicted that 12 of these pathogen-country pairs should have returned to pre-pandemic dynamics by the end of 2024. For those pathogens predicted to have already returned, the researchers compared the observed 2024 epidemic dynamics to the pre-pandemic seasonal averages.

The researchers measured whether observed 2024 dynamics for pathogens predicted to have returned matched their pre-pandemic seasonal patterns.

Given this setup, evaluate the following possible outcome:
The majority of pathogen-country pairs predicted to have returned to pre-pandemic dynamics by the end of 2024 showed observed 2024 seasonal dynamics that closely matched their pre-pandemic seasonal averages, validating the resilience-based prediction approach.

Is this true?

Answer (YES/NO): YES